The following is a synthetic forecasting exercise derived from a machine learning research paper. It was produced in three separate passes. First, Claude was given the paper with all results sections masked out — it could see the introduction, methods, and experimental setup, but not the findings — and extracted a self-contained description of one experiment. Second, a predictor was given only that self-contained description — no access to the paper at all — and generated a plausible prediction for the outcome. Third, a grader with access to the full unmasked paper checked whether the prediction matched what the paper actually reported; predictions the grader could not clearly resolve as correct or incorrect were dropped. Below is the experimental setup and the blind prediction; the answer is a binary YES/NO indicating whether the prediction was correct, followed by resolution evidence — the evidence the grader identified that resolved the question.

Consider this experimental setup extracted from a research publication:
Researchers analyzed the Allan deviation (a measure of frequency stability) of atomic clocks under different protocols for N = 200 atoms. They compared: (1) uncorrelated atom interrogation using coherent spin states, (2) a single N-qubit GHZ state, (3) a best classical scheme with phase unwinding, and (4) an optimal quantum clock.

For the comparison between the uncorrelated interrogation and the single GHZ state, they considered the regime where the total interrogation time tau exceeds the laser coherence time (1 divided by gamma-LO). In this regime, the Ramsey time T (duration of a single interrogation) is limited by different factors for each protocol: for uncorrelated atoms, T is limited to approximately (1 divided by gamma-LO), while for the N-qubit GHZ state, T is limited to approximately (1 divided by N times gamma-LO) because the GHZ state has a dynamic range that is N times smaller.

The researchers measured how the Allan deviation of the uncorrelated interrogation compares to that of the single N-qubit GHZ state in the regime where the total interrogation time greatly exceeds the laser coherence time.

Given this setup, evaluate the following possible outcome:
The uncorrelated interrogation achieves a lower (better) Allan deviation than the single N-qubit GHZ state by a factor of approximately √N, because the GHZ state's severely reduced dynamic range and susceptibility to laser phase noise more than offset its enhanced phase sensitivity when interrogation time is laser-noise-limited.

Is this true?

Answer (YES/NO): NO